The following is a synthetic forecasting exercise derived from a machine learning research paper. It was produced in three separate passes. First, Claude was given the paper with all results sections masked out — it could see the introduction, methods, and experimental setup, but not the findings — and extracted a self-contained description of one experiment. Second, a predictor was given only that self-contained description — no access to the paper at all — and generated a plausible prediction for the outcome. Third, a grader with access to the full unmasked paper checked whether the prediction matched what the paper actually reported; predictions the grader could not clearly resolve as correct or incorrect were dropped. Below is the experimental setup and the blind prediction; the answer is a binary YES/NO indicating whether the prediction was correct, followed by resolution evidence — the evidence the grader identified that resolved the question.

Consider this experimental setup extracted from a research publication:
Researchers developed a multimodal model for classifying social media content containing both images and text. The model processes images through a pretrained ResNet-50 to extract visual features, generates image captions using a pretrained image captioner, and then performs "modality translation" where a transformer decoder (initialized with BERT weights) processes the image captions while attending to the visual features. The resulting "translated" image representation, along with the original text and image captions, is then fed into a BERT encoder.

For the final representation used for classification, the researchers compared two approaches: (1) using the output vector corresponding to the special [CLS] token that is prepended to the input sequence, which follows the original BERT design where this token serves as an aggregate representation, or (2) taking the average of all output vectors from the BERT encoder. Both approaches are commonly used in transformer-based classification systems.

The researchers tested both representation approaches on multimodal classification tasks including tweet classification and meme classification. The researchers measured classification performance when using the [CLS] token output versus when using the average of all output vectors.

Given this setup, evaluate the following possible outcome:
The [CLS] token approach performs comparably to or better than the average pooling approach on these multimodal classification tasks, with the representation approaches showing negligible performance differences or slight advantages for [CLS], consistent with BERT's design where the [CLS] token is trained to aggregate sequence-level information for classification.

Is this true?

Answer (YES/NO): NO